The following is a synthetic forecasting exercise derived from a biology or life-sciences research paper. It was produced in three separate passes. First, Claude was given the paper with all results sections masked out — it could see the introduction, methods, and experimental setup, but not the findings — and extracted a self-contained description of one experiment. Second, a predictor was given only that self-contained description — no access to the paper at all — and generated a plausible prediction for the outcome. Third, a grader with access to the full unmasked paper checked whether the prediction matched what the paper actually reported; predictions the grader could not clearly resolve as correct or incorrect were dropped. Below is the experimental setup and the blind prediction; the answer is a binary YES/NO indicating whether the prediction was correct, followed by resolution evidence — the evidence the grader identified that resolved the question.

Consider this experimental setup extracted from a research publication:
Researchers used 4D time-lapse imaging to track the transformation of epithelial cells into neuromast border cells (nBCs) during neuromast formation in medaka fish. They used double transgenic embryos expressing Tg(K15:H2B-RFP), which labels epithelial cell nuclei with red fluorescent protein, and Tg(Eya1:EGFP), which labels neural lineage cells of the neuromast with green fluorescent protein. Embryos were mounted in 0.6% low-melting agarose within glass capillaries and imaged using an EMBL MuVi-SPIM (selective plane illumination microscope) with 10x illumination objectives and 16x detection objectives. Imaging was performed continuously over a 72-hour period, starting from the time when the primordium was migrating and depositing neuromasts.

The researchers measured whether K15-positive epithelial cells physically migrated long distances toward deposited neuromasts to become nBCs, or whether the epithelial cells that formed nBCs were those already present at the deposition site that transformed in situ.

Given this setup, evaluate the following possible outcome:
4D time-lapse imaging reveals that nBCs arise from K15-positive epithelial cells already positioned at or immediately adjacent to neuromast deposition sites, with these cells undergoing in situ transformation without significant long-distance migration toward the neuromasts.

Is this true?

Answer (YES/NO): YES